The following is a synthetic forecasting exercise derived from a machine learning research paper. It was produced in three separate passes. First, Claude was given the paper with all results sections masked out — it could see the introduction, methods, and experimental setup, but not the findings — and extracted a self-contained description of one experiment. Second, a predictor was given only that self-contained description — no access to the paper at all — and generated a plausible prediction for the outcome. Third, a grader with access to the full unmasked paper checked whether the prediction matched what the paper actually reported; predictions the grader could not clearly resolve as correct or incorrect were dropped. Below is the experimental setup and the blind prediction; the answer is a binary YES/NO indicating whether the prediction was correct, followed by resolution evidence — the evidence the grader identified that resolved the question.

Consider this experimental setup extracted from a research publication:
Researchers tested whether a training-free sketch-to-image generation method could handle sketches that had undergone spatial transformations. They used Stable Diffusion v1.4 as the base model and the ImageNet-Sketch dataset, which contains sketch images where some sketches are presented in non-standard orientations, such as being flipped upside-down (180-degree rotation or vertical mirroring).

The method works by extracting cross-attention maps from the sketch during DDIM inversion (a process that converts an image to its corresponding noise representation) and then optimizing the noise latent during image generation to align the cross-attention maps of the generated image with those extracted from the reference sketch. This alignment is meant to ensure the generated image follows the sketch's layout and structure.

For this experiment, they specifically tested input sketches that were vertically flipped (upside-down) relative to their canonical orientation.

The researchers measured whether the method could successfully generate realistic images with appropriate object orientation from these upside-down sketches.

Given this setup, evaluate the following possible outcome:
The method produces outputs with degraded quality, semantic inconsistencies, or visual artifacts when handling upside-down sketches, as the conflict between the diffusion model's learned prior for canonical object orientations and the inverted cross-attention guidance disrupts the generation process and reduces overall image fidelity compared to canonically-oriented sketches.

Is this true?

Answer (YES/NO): YES